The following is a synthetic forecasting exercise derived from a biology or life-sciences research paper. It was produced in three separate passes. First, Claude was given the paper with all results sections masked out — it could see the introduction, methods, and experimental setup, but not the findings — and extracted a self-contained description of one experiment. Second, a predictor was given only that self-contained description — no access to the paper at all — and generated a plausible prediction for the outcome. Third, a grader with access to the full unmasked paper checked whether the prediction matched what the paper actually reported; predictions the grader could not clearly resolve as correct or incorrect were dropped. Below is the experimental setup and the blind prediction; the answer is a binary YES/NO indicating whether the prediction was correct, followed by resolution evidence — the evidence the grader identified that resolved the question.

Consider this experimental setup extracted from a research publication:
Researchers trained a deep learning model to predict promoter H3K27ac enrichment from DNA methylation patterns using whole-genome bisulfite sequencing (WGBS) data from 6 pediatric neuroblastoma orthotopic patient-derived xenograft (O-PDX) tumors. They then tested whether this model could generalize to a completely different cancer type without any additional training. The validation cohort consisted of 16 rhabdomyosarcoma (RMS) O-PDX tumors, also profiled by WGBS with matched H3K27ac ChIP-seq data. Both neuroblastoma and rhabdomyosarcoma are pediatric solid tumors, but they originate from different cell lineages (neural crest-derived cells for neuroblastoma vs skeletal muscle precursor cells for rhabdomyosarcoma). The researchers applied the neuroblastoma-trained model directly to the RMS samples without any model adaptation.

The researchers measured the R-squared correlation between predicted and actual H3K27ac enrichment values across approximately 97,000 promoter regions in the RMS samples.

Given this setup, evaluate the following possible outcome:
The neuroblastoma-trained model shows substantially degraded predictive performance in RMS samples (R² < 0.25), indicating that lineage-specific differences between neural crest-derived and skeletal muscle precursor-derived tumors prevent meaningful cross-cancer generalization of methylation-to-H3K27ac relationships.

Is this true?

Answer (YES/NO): NO